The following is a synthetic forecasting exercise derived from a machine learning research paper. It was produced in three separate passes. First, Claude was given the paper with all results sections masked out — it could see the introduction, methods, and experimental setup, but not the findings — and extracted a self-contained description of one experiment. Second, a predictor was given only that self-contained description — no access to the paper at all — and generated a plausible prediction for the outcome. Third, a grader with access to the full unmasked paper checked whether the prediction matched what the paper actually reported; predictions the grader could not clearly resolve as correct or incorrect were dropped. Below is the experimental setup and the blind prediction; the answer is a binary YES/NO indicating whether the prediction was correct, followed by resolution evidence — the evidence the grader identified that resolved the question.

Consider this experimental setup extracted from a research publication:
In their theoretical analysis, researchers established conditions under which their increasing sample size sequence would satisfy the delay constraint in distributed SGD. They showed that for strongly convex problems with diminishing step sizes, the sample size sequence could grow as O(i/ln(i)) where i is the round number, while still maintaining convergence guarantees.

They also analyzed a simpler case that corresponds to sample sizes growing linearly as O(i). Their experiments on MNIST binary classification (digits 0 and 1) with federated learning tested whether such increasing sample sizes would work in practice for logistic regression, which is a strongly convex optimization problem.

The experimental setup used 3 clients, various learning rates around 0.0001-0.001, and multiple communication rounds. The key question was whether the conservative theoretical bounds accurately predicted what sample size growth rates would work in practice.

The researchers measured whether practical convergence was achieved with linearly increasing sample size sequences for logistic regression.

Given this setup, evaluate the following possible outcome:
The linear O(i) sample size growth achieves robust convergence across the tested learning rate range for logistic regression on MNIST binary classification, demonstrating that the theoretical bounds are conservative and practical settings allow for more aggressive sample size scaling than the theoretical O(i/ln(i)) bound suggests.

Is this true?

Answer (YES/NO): NO